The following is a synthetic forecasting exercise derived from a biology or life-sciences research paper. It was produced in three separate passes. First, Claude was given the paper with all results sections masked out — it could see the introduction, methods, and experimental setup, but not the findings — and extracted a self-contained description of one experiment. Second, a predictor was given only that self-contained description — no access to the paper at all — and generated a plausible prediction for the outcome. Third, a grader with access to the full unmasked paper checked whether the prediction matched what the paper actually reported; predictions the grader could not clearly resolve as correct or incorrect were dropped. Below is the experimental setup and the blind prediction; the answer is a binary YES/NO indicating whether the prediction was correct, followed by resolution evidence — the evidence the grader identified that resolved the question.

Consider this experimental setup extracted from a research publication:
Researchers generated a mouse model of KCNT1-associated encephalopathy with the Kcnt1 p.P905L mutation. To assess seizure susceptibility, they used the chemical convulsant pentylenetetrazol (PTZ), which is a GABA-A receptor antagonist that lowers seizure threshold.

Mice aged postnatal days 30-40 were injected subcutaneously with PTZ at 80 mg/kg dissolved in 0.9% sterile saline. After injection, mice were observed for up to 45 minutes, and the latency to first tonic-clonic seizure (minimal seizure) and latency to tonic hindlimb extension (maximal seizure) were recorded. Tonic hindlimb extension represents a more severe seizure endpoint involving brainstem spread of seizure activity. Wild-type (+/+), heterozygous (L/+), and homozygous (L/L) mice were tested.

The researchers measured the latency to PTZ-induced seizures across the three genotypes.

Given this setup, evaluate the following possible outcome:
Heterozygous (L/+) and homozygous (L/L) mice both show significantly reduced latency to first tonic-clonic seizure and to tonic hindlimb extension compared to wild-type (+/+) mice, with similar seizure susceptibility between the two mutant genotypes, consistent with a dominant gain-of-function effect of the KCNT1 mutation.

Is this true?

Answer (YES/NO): NO